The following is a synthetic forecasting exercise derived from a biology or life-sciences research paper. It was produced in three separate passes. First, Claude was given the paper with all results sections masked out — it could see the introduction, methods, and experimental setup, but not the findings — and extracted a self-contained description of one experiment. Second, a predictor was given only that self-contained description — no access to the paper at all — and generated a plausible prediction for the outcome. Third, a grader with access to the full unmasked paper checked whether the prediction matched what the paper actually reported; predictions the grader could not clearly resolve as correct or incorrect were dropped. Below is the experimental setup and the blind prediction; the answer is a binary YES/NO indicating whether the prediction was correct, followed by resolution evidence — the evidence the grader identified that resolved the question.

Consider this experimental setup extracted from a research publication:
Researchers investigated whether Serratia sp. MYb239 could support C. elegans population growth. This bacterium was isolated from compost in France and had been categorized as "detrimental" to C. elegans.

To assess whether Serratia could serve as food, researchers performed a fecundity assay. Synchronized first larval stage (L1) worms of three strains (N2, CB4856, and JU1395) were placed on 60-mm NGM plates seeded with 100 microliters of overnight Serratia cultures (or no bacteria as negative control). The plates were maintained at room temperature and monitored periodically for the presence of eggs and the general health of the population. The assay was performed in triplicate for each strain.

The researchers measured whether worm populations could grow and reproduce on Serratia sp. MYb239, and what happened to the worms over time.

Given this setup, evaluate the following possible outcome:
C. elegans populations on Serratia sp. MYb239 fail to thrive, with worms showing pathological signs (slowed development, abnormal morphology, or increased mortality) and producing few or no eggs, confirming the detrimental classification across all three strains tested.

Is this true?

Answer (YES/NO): YES